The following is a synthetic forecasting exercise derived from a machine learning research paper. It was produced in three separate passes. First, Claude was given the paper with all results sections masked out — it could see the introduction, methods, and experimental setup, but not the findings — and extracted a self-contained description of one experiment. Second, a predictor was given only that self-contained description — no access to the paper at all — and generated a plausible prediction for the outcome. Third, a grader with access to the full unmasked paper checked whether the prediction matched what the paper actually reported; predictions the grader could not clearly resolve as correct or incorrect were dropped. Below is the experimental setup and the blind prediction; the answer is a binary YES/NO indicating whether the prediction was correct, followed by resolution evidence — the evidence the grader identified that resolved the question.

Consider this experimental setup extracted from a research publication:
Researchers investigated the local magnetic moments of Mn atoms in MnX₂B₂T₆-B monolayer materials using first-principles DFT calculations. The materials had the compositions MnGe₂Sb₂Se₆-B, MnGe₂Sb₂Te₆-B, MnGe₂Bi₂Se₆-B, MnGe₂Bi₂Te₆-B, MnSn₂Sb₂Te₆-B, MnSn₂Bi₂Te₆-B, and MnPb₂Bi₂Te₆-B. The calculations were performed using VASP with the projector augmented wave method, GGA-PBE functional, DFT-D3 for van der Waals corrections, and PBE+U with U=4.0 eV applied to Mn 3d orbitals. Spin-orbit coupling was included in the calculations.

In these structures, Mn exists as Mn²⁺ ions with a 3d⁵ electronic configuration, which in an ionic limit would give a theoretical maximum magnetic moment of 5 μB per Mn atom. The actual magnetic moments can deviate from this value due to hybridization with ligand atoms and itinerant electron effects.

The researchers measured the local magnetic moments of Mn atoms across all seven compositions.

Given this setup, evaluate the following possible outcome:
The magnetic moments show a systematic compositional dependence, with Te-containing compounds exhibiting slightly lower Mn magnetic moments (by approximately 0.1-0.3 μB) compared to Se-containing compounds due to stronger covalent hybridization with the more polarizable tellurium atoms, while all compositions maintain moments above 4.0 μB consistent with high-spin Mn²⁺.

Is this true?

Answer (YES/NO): NO